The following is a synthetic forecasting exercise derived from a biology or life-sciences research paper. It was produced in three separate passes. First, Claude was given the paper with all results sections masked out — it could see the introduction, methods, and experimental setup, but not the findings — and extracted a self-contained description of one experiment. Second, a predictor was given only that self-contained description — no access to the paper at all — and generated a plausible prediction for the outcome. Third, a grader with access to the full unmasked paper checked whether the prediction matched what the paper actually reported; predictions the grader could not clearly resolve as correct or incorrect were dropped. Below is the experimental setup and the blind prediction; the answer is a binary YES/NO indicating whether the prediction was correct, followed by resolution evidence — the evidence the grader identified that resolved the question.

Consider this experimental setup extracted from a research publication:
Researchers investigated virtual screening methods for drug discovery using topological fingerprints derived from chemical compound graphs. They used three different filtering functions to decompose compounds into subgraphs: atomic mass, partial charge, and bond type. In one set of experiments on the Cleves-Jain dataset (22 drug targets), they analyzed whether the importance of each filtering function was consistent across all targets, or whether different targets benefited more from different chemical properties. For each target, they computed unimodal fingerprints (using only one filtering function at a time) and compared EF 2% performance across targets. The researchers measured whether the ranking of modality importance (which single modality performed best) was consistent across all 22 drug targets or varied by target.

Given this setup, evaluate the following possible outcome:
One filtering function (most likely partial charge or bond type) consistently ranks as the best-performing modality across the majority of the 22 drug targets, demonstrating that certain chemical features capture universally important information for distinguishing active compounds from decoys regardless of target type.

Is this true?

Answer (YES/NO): NO